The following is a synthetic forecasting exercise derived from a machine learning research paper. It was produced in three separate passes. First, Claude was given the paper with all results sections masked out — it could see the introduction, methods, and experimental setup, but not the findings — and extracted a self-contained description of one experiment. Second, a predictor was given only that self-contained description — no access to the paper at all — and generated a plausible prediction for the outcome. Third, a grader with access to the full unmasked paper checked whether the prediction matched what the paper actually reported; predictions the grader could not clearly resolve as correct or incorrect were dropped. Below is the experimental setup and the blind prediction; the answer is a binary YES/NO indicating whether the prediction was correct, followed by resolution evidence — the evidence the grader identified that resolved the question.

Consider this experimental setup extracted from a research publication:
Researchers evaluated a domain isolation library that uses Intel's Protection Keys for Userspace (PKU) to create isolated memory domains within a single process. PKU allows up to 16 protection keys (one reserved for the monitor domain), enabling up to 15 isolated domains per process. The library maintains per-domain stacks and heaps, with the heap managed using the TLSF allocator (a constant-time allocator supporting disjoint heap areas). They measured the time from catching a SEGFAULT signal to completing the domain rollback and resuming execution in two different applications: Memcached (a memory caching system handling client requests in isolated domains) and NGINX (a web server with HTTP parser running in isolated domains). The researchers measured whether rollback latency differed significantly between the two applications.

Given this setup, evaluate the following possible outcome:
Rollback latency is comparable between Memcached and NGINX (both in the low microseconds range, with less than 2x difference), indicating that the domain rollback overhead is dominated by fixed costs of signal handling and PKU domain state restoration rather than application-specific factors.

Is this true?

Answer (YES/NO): YES